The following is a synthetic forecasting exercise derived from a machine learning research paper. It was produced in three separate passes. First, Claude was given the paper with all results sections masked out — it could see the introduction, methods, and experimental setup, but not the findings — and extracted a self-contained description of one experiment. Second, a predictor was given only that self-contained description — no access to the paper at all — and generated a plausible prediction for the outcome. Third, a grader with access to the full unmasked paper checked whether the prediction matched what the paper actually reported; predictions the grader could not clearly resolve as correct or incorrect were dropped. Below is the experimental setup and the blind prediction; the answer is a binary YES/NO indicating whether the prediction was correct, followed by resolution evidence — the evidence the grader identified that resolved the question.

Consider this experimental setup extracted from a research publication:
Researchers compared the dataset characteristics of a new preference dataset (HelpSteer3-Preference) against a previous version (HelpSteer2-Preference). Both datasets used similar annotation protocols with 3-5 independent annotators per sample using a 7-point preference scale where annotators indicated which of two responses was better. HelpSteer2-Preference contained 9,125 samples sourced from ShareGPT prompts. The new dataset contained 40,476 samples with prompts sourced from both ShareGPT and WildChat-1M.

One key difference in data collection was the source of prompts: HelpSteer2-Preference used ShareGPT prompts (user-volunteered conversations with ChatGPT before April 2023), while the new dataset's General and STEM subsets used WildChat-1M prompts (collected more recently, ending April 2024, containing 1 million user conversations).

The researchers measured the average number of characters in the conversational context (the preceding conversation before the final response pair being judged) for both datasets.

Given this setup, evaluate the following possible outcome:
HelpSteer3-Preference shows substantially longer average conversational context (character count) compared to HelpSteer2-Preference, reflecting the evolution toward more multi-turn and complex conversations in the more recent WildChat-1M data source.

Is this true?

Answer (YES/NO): YES